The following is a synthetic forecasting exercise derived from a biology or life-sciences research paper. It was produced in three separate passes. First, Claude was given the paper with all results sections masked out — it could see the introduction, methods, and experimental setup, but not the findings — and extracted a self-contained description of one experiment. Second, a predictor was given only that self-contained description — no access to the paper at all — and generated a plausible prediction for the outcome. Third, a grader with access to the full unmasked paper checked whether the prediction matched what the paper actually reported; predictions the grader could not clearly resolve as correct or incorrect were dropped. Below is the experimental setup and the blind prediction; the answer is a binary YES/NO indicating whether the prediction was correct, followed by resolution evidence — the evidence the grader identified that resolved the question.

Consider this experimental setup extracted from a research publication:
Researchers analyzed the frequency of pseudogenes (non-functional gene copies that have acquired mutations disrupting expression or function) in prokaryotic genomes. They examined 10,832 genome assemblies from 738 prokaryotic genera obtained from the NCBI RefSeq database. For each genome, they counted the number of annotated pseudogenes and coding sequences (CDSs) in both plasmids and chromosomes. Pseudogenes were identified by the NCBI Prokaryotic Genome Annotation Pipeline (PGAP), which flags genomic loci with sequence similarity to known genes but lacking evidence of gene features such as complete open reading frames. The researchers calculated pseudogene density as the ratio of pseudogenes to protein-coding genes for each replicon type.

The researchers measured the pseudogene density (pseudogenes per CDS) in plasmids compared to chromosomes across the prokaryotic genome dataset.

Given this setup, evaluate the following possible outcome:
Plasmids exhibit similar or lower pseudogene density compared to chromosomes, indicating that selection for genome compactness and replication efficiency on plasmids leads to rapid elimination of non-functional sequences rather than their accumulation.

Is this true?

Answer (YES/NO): NO